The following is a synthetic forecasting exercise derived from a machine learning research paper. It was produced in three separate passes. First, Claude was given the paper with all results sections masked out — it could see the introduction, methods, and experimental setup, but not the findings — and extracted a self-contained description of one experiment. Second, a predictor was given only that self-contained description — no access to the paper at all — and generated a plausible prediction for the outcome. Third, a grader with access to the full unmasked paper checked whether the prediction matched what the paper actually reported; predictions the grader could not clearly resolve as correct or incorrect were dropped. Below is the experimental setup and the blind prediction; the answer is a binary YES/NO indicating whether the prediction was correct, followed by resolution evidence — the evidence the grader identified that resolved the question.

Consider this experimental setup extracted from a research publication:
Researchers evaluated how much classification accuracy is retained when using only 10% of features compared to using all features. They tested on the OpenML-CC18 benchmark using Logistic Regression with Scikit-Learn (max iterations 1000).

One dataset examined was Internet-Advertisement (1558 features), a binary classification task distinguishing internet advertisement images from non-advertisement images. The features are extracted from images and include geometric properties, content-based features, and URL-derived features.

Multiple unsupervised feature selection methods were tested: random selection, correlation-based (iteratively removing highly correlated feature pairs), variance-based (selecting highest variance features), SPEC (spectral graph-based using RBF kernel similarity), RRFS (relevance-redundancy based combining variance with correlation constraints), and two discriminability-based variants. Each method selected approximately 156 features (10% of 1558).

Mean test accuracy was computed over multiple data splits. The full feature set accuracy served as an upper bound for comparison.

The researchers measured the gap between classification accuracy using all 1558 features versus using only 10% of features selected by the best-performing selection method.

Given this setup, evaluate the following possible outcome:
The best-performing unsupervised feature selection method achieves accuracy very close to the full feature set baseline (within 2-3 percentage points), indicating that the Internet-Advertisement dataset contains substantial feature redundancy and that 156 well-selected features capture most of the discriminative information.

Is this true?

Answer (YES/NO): YES